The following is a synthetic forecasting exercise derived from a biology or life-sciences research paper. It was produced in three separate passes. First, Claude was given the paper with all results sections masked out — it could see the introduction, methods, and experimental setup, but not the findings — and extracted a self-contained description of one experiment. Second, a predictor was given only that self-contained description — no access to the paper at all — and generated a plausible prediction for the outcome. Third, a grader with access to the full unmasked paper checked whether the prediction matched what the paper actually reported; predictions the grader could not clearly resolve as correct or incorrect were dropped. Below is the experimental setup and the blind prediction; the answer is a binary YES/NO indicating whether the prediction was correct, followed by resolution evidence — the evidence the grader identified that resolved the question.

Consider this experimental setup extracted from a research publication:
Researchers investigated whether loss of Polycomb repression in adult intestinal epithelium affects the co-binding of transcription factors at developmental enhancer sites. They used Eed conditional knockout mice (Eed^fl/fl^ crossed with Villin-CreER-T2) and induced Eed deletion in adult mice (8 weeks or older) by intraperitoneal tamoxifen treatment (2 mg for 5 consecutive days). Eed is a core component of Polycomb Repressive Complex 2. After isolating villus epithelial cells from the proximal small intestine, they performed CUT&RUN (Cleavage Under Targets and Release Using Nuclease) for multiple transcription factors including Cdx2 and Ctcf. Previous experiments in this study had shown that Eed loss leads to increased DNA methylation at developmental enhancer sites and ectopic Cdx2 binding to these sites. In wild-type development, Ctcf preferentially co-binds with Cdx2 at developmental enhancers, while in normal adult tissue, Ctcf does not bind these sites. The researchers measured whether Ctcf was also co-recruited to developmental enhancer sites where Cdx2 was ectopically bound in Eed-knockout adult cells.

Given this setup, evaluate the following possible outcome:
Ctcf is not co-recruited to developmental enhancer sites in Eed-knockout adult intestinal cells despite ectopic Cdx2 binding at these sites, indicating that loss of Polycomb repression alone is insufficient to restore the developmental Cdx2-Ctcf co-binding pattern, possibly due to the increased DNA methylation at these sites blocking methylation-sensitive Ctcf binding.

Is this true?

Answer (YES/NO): NO